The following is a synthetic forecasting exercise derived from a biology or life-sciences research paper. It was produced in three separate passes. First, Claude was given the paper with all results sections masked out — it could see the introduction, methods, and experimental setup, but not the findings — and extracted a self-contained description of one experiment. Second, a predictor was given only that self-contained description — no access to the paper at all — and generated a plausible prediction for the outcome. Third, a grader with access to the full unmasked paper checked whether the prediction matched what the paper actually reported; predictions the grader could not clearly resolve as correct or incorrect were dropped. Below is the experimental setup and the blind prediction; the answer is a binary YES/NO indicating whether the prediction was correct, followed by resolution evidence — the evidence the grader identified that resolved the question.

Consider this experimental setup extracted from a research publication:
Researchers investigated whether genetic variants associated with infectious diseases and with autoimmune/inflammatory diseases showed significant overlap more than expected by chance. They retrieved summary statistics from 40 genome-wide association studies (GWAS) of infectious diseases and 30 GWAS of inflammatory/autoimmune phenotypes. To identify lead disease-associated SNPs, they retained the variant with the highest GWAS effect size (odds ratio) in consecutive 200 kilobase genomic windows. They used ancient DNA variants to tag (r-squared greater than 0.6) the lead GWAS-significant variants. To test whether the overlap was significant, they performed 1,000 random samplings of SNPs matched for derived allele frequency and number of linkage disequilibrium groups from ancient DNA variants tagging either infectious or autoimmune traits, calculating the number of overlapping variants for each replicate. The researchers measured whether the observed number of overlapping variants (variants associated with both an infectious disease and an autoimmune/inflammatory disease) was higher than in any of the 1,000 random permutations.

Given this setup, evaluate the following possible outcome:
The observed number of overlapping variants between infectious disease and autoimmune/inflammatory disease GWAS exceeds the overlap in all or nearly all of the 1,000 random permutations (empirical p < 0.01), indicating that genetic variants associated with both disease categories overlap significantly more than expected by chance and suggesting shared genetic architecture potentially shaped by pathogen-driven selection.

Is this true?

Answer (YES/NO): YES